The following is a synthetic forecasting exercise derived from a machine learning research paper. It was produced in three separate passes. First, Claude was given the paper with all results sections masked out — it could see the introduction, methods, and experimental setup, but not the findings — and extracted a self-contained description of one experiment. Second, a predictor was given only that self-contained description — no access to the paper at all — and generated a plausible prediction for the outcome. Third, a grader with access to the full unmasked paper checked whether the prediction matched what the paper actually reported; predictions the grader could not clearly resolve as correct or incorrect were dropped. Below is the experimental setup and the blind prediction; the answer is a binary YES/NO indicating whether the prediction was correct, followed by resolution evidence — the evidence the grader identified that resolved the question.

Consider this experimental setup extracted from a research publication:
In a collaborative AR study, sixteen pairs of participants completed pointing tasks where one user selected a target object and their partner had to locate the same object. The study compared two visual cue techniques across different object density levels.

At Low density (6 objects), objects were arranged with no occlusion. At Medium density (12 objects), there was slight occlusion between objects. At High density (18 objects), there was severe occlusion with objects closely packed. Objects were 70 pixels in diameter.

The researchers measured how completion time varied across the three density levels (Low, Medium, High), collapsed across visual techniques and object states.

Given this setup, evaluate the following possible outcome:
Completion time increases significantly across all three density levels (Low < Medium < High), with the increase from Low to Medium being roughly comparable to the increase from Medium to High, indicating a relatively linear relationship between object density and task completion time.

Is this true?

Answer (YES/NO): NO